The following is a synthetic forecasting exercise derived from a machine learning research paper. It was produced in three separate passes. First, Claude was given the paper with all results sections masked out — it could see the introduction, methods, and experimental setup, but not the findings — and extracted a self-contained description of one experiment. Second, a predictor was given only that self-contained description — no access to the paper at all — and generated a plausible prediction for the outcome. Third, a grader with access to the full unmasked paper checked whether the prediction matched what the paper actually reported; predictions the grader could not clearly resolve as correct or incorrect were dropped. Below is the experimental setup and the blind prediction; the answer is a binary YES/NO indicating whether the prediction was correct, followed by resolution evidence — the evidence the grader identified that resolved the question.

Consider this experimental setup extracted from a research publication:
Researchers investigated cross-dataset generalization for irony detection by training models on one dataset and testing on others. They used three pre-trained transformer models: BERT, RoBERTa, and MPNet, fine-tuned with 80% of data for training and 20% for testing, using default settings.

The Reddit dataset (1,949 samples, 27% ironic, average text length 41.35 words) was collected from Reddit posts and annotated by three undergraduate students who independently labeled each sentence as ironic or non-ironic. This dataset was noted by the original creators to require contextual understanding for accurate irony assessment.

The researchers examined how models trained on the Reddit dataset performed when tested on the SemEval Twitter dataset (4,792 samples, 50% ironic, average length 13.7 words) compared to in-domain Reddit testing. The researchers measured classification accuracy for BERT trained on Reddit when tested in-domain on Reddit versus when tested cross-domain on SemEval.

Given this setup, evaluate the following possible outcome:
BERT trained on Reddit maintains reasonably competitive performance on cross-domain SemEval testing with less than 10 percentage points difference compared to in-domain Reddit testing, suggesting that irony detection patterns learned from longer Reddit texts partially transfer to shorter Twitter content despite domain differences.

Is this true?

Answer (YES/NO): NO